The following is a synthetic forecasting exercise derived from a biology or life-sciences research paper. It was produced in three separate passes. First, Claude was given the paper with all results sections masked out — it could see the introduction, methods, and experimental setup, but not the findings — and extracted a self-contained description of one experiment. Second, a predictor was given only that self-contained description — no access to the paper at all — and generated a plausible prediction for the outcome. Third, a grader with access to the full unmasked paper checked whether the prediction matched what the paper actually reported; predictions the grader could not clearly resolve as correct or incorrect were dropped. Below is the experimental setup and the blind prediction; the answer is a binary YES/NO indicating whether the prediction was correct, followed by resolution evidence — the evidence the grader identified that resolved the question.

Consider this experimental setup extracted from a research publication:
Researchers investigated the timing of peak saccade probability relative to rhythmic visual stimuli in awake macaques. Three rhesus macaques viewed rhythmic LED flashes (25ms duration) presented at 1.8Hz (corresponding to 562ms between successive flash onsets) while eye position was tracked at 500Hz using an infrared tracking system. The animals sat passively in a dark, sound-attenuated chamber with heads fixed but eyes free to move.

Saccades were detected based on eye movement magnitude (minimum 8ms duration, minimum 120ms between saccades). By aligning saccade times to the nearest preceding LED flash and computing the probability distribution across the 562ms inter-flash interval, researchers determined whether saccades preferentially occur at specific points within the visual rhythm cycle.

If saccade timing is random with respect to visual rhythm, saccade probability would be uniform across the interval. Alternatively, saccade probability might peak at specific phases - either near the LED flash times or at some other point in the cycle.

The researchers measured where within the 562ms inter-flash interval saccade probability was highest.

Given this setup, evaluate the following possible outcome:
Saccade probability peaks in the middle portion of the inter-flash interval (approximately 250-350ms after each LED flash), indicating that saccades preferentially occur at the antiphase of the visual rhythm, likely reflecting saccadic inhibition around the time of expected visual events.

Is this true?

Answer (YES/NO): YES